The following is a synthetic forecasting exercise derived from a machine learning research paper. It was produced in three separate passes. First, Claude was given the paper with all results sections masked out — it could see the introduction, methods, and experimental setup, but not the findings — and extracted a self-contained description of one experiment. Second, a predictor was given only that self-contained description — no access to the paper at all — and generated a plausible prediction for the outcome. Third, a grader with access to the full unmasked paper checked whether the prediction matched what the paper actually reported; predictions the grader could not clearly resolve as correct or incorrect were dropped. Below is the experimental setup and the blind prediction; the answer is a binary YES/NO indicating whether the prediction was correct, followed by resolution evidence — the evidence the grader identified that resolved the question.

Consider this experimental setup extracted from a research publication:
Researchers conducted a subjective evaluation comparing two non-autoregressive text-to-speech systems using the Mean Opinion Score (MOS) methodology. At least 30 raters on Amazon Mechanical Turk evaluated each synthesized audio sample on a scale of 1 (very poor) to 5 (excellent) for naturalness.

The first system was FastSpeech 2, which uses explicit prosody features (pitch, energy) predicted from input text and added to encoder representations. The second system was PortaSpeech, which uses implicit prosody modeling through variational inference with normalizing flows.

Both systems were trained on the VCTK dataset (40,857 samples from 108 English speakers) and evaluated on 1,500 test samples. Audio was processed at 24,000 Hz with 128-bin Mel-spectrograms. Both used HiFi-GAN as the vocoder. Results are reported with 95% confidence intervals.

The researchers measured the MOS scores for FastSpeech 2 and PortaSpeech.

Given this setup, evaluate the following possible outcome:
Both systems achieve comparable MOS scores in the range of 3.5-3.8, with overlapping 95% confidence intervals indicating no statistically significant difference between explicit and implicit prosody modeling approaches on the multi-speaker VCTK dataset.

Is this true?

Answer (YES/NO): NO